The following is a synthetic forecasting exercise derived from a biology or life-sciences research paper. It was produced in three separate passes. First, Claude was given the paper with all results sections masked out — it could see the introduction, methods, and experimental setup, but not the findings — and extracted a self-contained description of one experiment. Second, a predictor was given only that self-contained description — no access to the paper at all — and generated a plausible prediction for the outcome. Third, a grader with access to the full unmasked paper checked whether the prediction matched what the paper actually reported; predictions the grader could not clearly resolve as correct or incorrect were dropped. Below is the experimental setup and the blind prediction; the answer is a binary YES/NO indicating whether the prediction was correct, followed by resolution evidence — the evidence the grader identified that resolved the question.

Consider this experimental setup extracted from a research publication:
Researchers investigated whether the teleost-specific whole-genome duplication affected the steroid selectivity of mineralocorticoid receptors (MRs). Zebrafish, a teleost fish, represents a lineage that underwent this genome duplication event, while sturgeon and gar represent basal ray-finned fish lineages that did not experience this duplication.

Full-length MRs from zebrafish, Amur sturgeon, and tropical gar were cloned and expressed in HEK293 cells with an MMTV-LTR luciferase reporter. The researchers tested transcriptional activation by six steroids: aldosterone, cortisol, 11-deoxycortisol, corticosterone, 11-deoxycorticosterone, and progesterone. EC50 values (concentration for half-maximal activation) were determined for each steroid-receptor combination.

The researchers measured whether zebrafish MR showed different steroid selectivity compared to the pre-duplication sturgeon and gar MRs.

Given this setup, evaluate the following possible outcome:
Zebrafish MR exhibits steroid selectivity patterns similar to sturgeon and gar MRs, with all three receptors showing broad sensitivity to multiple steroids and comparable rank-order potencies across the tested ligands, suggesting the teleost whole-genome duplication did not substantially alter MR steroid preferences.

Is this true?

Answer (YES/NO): YES